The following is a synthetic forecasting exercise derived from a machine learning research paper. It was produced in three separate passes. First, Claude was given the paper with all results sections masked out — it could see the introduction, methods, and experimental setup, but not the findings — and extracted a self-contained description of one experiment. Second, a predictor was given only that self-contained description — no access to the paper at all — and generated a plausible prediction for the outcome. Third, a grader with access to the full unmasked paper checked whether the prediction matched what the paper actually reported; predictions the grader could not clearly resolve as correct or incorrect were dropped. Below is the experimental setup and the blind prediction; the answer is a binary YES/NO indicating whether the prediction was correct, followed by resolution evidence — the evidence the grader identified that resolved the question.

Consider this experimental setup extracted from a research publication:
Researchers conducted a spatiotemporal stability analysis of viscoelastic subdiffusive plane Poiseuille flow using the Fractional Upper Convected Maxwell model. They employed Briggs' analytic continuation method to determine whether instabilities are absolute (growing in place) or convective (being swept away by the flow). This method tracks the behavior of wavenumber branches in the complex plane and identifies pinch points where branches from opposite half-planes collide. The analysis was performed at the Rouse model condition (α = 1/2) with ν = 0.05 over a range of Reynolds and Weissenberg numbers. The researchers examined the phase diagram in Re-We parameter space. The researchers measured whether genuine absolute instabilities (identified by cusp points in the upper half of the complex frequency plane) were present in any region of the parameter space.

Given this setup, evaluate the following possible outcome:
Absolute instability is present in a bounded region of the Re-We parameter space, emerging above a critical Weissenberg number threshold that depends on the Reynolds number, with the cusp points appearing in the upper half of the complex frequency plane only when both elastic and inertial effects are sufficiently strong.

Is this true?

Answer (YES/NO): NO